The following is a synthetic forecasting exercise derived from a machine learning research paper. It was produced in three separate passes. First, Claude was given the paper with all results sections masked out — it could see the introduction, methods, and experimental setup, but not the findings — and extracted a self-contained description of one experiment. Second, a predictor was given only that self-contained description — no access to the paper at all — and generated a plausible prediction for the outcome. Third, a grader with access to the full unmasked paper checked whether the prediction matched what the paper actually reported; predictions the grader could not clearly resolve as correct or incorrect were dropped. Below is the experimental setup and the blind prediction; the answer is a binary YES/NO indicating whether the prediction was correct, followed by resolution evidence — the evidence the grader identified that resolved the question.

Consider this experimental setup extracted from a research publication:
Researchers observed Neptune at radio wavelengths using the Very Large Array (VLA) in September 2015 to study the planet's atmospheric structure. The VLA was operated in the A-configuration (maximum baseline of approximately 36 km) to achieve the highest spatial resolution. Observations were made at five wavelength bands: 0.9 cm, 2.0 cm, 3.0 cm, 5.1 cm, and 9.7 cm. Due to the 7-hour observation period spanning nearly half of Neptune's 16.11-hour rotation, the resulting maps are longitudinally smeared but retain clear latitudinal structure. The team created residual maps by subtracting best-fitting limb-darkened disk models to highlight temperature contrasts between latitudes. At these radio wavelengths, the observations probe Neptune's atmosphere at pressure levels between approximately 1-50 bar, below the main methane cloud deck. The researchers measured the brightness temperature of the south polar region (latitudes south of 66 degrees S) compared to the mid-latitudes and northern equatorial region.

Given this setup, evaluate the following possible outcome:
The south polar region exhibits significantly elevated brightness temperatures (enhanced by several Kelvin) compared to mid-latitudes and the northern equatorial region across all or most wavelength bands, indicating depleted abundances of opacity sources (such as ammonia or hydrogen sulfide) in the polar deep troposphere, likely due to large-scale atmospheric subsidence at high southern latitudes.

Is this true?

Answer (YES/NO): YES